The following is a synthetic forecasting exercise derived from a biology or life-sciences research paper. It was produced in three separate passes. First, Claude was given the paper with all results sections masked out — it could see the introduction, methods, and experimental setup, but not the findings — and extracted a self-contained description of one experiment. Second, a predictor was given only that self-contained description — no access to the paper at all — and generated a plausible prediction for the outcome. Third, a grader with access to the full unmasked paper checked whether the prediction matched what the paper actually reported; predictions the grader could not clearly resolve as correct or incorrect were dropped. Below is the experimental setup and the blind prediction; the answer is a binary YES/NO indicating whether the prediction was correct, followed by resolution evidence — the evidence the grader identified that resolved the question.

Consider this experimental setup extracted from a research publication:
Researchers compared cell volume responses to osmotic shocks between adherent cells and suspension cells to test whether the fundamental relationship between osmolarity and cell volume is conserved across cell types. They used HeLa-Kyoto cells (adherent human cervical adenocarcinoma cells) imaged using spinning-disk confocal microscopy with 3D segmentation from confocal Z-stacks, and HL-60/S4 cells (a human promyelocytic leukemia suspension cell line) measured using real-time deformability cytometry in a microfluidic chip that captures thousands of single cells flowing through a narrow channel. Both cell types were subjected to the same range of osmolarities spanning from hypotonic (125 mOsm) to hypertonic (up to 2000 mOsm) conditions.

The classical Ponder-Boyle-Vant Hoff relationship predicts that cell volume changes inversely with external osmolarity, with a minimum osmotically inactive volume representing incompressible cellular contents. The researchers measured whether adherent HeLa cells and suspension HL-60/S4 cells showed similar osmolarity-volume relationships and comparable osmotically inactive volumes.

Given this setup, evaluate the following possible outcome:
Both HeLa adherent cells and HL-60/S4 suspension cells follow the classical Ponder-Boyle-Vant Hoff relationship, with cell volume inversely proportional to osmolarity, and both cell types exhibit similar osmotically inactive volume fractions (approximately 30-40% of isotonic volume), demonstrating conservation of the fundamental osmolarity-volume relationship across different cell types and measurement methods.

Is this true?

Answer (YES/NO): NO